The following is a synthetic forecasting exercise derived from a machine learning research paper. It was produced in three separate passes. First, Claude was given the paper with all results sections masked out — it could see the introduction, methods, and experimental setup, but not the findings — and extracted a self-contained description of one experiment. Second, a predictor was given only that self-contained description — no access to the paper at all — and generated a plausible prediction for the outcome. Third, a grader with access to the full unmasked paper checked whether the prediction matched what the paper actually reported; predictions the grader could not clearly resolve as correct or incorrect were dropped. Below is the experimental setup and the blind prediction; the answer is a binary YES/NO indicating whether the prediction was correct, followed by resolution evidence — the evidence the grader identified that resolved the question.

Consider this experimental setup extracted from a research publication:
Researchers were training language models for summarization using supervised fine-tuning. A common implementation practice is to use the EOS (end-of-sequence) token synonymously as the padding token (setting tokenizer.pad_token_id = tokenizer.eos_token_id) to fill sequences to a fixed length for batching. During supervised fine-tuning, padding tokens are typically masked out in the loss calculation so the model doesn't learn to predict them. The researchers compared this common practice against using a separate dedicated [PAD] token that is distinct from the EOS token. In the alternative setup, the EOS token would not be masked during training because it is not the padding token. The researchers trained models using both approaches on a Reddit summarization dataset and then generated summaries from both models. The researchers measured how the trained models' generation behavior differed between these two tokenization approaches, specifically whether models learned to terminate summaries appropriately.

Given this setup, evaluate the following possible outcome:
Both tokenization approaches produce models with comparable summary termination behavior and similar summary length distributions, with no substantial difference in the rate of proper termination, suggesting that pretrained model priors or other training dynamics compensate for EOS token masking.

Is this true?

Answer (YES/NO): NO